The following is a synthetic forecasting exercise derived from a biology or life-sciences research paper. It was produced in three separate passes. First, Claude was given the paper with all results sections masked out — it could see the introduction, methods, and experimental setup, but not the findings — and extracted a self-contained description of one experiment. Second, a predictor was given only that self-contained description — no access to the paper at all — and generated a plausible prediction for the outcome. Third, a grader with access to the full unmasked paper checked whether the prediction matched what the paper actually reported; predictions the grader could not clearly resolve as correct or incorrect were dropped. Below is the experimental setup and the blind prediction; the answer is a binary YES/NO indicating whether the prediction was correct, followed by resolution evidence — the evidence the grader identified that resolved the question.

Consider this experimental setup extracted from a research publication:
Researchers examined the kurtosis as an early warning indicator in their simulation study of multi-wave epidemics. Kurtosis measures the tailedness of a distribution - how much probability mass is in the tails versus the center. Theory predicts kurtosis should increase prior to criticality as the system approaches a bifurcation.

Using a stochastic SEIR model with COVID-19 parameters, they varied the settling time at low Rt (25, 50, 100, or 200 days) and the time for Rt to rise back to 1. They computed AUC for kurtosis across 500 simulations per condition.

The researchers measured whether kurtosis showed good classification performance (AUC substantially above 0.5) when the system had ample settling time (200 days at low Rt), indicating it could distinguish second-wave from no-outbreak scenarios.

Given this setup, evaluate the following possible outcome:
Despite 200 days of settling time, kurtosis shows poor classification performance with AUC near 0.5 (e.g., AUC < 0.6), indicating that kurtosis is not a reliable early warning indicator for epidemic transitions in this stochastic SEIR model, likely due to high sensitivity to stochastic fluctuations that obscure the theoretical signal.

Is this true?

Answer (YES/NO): YES